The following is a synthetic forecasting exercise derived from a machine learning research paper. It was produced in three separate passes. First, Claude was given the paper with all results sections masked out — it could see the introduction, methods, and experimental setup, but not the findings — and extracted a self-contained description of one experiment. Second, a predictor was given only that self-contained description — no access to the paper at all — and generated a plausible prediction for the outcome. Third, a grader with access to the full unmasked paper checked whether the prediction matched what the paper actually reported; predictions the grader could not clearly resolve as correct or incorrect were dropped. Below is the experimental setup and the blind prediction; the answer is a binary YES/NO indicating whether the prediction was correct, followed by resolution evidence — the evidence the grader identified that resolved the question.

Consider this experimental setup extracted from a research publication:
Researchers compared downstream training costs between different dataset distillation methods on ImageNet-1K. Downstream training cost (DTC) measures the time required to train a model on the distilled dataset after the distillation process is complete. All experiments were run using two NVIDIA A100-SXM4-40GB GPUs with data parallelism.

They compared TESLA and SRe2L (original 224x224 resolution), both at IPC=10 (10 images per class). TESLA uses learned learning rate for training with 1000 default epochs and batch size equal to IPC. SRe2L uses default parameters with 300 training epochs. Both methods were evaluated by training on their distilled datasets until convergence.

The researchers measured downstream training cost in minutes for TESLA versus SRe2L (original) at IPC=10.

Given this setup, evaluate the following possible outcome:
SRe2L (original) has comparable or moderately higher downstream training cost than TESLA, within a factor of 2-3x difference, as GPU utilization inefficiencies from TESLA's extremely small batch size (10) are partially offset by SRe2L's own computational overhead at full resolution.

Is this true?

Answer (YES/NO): NO